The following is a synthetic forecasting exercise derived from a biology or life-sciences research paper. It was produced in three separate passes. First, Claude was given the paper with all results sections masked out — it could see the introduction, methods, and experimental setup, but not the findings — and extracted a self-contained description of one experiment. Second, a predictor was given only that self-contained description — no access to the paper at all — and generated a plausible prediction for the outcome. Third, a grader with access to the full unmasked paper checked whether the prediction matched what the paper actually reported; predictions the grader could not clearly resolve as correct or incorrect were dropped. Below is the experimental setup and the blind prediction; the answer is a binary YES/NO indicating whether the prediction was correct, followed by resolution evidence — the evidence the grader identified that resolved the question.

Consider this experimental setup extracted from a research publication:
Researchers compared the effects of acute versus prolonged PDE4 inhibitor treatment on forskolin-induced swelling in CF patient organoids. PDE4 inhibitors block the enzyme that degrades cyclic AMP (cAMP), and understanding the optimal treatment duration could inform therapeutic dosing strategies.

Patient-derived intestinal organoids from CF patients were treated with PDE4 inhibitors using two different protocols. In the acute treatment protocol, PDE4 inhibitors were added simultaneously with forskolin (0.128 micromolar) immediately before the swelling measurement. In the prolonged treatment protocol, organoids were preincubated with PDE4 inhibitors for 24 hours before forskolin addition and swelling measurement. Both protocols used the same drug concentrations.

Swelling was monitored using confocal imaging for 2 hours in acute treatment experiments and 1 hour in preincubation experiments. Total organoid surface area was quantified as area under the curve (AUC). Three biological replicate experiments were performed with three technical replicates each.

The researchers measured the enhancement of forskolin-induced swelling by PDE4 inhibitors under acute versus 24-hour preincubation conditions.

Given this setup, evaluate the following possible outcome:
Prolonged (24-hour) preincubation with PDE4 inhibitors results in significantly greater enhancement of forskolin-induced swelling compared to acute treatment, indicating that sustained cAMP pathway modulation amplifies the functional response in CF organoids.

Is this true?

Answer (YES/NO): NO